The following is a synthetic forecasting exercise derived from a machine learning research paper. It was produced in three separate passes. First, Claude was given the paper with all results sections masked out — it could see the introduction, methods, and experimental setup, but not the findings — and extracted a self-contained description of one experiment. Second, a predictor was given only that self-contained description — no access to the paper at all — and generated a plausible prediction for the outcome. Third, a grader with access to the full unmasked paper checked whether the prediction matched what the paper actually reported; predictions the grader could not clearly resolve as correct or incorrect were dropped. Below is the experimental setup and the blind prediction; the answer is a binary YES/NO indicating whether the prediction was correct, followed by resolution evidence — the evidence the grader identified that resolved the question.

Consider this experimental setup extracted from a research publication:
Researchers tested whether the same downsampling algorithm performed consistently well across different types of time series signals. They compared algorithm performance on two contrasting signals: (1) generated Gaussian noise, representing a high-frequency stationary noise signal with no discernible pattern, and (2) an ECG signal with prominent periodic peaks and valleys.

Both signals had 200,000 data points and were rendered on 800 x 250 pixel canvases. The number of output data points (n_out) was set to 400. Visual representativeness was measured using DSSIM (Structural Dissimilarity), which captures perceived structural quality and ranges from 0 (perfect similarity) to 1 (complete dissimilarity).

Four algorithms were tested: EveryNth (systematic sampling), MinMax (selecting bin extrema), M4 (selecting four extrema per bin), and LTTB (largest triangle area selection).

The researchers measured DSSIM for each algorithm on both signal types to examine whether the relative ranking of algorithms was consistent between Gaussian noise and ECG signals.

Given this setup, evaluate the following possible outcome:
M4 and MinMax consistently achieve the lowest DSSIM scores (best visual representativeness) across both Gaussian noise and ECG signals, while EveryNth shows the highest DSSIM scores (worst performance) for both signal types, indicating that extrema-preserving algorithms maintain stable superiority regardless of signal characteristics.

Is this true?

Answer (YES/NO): NO